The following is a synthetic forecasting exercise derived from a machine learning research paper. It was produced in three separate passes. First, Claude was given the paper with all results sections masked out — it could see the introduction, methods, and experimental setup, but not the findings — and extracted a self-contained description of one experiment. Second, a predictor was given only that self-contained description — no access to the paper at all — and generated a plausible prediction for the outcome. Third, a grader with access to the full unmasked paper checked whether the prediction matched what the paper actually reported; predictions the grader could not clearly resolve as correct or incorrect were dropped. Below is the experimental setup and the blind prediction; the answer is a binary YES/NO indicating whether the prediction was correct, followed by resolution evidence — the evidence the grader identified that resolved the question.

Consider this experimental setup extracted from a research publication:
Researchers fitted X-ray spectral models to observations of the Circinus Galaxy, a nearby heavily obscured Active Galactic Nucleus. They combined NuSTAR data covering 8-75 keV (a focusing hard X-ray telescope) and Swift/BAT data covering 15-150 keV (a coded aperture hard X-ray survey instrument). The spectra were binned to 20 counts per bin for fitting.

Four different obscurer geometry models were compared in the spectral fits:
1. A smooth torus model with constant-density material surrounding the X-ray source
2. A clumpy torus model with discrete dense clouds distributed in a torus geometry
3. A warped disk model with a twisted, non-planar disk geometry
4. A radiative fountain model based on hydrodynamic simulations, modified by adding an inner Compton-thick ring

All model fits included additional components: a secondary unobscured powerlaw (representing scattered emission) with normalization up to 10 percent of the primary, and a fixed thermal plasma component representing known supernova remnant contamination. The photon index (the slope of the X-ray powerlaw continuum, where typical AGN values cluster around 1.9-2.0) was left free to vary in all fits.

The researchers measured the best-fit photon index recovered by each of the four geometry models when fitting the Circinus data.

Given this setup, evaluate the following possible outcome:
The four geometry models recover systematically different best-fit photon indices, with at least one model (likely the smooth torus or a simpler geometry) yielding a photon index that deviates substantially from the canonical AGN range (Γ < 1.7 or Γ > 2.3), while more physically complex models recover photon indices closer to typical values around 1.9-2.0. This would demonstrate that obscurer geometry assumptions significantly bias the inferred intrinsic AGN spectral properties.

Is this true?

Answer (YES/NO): YES